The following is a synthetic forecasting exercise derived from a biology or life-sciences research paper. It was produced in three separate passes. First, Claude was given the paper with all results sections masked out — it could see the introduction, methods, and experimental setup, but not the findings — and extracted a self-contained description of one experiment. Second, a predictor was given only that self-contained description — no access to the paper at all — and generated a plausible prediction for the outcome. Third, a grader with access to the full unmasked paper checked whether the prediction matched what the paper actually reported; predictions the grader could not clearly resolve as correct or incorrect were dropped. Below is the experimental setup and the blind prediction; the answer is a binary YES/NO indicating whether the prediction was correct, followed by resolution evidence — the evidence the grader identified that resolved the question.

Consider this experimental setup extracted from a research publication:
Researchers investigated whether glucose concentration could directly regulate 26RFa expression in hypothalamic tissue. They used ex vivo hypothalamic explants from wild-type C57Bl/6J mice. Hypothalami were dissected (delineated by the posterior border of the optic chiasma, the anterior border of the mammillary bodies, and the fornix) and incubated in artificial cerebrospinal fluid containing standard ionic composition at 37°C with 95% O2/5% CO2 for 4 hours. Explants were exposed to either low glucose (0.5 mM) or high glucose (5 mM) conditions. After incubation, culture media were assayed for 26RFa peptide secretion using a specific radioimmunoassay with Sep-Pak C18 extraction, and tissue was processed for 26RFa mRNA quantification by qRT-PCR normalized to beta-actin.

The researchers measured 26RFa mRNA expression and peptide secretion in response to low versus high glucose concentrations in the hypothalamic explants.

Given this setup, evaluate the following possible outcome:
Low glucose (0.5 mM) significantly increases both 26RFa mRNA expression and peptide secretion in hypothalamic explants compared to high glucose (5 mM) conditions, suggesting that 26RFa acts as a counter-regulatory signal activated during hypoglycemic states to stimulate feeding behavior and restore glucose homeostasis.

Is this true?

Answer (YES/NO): NO